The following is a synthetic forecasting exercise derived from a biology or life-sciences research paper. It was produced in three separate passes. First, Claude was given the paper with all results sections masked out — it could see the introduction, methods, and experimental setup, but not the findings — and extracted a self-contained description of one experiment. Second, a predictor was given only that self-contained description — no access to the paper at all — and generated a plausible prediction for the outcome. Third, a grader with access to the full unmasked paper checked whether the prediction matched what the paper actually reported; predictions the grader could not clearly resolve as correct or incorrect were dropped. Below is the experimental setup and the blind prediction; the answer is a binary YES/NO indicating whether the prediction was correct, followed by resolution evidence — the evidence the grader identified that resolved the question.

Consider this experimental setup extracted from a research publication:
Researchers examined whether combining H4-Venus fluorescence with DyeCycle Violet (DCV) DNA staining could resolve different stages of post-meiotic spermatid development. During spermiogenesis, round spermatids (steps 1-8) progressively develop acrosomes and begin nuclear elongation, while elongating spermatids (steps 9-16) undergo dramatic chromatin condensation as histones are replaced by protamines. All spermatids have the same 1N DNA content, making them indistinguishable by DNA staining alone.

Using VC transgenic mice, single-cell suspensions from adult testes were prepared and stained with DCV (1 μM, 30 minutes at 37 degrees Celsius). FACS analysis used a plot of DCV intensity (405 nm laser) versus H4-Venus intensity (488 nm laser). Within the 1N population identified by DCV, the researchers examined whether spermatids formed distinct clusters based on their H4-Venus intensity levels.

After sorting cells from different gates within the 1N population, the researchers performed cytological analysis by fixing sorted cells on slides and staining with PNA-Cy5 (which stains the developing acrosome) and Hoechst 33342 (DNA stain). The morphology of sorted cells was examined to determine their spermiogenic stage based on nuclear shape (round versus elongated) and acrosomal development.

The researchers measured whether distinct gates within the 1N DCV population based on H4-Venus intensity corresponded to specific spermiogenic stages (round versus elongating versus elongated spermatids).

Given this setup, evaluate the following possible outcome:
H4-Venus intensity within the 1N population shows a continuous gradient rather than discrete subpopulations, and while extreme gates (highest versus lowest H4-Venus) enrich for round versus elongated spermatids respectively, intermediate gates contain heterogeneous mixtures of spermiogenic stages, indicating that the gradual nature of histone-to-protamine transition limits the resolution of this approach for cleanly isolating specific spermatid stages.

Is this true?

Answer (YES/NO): NO